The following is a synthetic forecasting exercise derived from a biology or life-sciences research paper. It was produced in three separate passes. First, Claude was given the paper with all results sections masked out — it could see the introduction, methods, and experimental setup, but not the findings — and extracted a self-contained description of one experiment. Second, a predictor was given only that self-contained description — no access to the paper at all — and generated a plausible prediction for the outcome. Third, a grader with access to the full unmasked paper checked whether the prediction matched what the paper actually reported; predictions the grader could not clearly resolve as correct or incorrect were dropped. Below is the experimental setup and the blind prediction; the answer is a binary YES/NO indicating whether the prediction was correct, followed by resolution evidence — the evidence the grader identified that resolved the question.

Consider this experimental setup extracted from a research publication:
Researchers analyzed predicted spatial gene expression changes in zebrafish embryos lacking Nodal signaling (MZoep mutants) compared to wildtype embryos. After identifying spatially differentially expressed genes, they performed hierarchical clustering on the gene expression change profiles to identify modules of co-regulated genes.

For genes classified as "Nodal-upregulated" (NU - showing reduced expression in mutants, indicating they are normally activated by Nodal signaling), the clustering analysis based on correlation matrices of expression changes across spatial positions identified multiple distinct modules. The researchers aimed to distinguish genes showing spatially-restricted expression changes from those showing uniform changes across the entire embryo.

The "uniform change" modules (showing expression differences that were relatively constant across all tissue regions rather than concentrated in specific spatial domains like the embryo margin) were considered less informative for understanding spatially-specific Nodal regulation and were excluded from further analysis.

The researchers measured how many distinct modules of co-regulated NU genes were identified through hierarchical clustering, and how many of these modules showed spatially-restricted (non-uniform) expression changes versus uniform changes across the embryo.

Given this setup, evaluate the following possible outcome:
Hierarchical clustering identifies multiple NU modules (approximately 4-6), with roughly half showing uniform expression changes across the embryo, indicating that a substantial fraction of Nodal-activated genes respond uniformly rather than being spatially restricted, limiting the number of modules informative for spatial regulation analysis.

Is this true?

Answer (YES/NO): NO